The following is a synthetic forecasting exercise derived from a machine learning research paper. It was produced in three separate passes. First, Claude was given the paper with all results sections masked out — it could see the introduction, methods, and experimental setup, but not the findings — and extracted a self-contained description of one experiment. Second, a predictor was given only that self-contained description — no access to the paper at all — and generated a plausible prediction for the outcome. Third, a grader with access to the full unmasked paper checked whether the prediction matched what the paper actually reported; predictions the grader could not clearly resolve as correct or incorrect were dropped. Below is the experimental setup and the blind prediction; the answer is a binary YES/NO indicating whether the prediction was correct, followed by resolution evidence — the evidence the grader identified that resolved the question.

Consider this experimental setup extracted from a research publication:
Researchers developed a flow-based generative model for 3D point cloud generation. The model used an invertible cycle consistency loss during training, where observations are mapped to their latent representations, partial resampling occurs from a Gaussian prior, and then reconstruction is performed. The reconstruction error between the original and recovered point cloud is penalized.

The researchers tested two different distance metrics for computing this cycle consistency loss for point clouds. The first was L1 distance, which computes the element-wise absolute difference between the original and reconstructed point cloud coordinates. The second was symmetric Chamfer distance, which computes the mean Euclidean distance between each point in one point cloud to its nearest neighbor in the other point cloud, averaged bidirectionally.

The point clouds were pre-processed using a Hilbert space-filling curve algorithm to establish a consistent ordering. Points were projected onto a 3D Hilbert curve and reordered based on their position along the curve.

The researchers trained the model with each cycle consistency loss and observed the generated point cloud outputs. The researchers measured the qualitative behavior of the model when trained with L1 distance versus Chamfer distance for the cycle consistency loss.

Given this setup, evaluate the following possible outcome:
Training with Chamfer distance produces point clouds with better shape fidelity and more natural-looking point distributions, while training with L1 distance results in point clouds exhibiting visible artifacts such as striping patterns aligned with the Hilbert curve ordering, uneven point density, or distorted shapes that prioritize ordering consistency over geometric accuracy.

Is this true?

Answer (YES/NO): NO